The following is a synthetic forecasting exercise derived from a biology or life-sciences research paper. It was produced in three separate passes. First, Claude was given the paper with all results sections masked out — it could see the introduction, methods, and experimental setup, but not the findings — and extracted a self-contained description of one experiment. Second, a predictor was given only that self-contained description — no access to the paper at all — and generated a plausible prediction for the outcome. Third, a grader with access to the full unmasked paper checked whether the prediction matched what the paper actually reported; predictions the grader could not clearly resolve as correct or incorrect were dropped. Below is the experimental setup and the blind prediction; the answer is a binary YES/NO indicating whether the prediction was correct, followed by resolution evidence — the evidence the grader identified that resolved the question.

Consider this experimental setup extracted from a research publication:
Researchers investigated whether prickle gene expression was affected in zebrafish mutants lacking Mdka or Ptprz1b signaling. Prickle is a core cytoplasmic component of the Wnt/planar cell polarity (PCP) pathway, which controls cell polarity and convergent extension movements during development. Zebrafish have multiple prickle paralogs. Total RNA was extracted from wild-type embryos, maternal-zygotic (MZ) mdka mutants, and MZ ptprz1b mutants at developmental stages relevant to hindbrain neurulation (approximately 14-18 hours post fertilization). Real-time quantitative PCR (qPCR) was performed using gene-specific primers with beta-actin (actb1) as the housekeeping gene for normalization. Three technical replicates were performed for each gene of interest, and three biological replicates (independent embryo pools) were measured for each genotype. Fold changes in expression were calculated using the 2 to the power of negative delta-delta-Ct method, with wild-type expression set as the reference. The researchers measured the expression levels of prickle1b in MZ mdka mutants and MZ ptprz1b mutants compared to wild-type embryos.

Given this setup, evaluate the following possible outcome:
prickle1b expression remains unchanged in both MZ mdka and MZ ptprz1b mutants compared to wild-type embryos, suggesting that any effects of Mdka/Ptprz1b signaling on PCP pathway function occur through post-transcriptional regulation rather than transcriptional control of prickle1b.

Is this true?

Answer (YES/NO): NO